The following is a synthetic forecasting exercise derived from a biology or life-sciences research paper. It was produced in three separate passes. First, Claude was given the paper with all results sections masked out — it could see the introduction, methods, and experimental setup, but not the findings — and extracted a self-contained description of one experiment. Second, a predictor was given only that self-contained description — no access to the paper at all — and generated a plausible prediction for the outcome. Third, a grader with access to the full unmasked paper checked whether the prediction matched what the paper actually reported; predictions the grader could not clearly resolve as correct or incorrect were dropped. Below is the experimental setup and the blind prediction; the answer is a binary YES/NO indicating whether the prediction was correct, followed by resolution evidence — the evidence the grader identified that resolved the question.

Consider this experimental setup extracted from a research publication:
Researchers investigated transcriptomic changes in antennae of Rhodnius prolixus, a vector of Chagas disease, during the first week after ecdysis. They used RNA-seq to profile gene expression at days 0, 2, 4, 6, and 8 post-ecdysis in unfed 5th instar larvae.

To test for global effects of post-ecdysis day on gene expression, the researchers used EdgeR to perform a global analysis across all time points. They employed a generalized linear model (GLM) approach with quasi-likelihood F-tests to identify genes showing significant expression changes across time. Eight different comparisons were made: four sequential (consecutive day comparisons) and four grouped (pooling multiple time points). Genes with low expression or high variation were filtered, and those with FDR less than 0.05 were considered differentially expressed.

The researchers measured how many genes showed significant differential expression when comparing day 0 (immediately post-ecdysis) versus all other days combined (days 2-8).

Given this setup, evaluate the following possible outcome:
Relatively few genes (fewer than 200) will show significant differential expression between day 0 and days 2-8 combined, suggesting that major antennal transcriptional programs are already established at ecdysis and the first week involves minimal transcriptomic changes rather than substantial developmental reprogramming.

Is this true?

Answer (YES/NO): NO